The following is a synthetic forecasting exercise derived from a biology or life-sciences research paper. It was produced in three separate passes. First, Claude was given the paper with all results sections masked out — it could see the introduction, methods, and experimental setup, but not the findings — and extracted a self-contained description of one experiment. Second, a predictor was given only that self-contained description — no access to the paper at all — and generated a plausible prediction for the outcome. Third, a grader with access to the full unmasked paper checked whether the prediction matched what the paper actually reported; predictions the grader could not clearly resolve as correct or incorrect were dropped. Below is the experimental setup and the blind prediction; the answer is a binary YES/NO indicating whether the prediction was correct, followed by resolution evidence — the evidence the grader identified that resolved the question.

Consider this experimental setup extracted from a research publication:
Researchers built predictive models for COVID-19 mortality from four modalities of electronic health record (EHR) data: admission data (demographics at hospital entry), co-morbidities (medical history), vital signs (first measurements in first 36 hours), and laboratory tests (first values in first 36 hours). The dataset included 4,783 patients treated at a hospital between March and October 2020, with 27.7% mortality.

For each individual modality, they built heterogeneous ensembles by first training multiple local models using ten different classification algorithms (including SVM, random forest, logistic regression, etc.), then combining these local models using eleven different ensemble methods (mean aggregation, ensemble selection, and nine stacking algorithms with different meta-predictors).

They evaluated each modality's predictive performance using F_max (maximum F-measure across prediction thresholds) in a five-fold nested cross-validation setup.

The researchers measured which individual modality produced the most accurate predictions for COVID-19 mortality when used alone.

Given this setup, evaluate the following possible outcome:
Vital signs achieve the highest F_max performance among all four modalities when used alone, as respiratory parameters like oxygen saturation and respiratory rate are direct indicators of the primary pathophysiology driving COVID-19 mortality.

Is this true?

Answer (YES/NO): NO